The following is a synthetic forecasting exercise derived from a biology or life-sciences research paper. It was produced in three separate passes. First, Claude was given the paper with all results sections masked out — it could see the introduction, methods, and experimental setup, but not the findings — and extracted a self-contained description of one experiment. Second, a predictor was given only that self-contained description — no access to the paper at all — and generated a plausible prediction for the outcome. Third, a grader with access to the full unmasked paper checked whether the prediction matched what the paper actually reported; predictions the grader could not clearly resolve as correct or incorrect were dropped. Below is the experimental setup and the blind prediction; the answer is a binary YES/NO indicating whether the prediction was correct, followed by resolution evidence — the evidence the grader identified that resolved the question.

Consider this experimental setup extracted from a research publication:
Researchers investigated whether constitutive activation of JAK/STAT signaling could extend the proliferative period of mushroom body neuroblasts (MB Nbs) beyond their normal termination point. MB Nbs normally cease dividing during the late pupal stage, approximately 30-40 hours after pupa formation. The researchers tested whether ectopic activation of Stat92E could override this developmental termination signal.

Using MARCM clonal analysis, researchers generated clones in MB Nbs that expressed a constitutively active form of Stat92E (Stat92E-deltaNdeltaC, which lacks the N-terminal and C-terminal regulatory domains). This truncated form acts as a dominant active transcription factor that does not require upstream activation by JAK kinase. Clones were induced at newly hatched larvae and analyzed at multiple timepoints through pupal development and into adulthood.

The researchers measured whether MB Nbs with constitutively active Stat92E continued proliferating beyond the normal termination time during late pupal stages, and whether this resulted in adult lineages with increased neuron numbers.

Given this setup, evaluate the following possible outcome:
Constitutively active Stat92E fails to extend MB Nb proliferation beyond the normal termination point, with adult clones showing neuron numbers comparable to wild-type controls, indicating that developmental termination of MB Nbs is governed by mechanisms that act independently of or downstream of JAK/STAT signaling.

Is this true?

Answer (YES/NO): NO